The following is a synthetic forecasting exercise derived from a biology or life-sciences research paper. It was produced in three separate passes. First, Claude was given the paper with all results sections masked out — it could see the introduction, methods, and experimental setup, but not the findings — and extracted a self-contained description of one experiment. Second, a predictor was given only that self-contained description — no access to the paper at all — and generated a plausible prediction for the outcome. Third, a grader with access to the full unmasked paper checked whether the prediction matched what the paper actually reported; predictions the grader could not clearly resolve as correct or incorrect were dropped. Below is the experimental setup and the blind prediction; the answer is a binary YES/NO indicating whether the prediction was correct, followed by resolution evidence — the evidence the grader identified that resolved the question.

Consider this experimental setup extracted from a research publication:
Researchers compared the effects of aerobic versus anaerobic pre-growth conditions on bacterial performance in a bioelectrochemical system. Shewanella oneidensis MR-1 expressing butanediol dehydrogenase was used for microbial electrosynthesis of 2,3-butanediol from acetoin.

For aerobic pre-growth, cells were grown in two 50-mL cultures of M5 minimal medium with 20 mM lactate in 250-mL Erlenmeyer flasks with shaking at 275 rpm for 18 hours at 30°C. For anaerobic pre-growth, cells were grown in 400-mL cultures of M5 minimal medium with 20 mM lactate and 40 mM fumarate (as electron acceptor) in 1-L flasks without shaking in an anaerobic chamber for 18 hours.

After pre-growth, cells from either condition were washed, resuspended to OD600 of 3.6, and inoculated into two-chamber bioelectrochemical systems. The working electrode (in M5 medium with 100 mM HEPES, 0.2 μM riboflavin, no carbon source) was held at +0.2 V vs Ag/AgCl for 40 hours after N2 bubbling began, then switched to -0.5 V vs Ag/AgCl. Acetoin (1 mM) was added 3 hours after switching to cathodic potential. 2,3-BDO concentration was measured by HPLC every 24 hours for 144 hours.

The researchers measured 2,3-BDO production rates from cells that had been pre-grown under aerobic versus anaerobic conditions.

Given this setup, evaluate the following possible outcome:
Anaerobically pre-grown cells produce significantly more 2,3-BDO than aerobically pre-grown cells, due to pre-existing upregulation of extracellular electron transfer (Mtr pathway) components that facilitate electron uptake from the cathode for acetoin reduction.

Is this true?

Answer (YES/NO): NO